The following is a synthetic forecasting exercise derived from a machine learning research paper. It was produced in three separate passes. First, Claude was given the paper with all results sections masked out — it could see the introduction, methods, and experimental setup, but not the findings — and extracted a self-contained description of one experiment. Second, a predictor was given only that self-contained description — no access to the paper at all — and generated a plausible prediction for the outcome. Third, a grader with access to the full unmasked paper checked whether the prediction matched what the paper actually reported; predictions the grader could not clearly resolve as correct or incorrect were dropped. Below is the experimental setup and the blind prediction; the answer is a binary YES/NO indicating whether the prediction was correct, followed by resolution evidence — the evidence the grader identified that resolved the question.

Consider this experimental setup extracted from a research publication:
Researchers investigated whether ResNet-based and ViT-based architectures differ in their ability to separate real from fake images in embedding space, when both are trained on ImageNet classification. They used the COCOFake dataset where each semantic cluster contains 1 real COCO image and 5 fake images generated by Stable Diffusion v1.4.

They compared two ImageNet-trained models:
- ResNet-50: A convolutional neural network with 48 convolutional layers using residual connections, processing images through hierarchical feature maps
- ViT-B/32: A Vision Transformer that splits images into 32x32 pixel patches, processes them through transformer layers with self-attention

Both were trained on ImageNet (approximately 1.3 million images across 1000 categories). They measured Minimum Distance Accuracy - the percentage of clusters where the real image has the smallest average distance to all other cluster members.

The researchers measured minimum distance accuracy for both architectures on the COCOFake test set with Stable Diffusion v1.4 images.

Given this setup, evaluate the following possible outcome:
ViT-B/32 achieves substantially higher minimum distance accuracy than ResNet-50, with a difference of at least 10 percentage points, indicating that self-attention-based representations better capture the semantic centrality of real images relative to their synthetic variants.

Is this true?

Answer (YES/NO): NO